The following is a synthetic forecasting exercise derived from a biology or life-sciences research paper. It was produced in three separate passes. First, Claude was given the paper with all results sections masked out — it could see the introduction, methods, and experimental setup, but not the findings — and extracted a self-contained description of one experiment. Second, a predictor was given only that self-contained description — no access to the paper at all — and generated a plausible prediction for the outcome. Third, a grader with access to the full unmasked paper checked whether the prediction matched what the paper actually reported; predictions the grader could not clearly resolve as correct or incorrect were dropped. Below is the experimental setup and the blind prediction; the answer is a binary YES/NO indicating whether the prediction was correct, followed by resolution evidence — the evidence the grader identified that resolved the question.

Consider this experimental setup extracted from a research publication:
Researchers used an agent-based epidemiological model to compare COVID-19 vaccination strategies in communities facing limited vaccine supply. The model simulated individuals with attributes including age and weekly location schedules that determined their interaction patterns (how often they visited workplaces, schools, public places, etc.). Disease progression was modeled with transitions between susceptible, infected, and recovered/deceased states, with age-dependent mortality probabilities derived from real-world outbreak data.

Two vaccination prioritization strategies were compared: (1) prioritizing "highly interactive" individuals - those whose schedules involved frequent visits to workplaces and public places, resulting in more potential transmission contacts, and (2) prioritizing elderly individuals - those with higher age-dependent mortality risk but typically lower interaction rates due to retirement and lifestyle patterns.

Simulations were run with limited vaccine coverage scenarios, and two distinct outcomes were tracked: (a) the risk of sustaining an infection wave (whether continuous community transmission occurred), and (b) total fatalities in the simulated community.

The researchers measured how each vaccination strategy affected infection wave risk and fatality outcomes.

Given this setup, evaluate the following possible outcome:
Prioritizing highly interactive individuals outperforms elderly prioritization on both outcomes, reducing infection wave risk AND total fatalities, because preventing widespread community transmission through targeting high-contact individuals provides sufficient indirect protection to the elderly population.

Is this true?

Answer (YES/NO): NO